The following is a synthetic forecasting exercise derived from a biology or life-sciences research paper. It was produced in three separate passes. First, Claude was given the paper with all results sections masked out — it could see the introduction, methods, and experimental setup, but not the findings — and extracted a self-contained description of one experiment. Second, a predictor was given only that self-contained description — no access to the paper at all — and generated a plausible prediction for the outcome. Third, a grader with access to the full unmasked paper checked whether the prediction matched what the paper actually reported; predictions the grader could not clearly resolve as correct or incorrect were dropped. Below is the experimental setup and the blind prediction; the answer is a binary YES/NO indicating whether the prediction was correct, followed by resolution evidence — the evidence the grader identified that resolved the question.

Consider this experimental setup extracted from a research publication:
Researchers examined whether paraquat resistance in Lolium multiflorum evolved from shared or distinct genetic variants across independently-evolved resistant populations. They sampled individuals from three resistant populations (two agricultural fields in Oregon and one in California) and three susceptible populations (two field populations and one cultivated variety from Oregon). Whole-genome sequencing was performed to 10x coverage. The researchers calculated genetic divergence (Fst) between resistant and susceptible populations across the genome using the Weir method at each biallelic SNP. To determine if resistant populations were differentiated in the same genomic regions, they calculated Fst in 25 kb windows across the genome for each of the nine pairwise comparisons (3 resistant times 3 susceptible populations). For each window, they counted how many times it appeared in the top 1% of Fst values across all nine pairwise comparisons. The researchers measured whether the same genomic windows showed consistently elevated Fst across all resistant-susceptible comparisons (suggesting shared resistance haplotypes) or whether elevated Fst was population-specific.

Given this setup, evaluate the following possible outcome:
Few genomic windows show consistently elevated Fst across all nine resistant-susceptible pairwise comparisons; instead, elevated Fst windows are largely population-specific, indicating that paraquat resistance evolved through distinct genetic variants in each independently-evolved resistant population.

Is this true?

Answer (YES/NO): NO